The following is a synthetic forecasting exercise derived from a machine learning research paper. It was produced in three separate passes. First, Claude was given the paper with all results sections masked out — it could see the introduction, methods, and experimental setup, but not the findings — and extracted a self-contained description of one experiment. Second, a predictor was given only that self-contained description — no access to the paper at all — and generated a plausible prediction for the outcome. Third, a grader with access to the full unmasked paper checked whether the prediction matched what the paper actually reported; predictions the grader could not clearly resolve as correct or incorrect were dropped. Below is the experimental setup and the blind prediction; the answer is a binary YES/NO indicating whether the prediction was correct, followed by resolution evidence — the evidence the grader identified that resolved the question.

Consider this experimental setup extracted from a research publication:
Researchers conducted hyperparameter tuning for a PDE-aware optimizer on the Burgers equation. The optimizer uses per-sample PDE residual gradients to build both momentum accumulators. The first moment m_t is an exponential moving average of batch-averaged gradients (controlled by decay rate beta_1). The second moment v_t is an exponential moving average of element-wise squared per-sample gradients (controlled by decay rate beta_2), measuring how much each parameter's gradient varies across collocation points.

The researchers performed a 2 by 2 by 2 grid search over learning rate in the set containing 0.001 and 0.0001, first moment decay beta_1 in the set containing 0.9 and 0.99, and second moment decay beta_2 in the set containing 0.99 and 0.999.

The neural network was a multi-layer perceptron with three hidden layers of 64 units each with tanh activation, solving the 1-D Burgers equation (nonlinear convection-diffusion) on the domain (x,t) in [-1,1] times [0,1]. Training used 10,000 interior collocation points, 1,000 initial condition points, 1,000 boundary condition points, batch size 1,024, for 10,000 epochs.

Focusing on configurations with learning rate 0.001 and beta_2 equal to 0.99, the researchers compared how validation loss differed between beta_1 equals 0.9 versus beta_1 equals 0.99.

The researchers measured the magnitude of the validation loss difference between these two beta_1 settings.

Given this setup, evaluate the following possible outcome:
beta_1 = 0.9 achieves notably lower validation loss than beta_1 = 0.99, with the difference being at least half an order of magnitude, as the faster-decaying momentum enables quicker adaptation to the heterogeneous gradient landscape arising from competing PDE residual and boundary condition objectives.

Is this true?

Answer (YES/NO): NO